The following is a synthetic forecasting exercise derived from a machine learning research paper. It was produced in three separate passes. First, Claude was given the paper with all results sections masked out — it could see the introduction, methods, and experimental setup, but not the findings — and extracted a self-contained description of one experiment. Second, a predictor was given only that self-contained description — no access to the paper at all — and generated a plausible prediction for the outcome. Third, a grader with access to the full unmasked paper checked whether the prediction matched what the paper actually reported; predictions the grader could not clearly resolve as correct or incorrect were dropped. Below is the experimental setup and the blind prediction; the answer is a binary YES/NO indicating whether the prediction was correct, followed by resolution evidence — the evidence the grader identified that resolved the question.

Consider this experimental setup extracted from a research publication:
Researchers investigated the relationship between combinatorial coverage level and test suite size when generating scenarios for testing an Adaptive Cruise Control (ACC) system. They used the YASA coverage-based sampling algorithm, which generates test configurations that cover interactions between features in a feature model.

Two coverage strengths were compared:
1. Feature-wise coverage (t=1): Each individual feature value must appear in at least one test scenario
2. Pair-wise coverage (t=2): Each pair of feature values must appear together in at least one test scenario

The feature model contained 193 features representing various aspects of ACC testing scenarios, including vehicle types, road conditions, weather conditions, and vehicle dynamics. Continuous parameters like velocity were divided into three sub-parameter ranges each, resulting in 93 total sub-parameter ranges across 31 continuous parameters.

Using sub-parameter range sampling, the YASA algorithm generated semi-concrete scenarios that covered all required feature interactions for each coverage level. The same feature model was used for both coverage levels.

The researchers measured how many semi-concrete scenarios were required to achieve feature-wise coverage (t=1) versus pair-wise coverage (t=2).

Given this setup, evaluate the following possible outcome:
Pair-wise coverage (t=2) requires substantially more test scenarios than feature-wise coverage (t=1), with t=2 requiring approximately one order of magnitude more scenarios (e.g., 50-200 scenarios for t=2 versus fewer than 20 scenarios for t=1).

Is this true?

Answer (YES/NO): YES